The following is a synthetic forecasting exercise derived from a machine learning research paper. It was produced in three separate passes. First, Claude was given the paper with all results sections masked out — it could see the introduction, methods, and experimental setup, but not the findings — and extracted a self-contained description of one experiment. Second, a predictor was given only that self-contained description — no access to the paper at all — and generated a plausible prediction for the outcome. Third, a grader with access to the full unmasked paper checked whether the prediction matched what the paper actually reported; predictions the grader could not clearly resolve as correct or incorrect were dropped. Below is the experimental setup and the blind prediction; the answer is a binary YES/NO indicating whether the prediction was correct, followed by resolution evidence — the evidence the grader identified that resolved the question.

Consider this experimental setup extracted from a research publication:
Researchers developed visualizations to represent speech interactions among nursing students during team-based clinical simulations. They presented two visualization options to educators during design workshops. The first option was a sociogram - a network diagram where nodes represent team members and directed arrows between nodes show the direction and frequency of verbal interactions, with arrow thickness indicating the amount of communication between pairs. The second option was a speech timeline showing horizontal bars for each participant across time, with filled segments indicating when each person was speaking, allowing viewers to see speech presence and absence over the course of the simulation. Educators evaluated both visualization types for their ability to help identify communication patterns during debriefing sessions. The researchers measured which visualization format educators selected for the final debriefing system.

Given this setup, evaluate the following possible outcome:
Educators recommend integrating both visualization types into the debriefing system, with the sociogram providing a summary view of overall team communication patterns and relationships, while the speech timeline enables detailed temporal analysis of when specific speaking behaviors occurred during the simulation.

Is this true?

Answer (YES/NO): NO